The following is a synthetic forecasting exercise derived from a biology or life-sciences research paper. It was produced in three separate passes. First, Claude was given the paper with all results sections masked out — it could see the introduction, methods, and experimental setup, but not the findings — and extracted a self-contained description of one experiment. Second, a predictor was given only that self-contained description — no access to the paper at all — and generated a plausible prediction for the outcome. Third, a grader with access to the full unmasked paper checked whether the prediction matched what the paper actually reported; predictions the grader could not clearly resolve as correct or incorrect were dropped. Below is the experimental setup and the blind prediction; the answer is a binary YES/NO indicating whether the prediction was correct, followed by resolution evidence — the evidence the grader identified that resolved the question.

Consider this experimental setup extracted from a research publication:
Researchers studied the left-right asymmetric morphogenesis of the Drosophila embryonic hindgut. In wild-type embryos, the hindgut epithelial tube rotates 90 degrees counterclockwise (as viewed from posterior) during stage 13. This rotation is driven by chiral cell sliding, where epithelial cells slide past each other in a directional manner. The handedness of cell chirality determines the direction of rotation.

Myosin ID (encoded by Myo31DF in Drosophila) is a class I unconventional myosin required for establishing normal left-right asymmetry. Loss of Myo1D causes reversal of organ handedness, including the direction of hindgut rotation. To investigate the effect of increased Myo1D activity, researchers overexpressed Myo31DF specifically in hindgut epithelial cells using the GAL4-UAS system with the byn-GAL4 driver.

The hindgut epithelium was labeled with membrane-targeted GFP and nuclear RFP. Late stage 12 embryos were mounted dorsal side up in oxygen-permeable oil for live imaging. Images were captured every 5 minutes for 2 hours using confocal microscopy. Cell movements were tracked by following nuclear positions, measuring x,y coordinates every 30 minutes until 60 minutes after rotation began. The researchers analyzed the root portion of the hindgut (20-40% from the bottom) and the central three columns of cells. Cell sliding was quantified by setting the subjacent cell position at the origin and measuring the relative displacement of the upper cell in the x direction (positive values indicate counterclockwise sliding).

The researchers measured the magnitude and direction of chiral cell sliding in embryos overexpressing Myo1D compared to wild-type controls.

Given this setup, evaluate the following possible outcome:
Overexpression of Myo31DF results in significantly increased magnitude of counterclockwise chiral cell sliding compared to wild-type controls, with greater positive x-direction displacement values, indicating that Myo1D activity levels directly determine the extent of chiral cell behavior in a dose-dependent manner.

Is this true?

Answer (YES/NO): NO